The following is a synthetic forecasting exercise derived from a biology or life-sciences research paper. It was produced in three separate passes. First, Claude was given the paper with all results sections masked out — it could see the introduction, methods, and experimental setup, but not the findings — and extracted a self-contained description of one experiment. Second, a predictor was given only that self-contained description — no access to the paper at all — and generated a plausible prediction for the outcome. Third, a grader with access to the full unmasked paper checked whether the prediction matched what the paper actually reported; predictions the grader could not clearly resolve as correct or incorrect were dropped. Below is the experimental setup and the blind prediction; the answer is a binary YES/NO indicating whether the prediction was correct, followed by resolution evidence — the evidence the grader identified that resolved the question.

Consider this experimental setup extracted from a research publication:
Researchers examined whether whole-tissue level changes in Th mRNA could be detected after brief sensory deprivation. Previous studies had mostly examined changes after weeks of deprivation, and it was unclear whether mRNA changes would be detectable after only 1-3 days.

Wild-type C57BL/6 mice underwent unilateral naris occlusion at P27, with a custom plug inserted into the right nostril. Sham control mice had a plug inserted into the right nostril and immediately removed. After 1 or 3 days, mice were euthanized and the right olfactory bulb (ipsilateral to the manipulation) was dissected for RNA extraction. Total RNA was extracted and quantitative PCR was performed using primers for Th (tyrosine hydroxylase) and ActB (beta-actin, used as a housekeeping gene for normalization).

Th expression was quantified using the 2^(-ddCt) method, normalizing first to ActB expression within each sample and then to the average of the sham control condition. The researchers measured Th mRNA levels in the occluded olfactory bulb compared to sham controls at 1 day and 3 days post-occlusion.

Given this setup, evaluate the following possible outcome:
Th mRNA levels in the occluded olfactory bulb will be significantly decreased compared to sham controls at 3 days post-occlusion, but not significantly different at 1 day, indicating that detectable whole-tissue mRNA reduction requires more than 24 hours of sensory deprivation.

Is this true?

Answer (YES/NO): NO